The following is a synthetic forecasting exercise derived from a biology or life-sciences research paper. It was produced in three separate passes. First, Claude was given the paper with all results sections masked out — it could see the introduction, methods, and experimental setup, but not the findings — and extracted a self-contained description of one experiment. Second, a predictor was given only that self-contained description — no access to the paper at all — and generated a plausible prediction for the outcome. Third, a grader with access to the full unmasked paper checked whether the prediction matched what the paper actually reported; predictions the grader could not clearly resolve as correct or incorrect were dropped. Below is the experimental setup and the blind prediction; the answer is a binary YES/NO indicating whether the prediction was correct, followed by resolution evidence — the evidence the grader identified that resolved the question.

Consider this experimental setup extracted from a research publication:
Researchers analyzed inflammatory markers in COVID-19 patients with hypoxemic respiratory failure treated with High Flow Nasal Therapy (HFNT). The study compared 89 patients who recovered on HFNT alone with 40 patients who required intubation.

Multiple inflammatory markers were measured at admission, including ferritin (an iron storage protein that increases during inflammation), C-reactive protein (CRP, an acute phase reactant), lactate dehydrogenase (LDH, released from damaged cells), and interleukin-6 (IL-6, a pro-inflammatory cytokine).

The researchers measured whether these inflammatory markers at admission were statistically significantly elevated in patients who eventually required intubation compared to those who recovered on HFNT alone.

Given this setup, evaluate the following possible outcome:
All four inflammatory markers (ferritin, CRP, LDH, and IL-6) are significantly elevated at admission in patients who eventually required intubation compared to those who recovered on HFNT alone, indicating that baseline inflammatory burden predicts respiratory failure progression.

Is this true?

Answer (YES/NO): NO